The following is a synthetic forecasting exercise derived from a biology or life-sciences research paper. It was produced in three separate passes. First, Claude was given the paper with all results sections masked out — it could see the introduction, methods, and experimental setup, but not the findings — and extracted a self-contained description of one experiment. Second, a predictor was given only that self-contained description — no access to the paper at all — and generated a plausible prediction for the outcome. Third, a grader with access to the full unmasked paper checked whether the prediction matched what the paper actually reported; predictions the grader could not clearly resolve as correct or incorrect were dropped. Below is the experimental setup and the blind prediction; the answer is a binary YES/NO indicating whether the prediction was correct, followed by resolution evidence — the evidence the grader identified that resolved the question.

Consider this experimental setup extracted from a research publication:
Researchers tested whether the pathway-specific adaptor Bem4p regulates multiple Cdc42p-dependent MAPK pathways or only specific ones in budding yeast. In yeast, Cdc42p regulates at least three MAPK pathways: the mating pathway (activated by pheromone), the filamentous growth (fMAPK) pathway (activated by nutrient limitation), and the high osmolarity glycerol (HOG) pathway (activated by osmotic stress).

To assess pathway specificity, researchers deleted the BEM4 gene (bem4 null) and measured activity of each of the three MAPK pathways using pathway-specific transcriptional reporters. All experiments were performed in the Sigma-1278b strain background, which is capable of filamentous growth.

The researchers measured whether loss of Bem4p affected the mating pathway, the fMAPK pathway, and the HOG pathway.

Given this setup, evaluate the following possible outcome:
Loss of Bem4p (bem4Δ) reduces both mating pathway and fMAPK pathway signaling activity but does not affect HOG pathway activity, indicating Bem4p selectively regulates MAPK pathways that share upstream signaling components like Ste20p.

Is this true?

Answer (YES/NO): NO